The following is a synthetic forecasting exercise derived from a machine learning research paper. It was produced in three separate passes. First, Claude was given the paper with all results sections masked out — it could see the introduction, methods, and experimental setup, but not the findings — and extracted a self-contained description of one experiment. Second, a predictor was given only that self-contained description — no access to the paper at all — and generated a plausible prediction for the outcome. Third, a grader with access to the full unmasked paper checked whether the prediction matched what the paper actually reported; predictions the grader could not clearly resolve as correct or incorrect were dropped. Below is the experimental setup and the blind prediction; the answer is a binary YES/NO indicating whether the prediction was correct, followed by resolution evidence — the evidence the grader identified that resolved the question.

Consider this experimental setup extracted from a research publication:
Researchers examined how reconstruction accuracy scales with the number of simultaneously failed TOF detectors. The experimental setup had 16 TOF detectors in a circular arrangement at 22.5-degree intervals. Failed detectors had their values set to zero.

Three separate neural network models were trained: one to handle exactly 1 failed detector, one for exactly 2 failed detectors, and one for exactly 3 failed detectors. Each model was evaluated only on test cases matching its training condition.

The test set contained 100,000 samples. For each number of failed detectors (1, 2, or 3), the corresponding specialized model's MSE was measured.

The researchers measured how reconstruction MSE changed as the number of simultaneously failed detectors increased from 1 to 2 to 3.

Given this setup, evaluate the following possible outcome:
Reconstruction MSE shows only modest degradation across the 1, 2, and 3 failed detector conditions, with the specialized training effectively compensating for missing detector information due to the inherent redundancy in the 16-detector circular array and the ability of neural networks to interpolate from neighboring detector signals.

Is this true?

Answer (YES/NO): NO